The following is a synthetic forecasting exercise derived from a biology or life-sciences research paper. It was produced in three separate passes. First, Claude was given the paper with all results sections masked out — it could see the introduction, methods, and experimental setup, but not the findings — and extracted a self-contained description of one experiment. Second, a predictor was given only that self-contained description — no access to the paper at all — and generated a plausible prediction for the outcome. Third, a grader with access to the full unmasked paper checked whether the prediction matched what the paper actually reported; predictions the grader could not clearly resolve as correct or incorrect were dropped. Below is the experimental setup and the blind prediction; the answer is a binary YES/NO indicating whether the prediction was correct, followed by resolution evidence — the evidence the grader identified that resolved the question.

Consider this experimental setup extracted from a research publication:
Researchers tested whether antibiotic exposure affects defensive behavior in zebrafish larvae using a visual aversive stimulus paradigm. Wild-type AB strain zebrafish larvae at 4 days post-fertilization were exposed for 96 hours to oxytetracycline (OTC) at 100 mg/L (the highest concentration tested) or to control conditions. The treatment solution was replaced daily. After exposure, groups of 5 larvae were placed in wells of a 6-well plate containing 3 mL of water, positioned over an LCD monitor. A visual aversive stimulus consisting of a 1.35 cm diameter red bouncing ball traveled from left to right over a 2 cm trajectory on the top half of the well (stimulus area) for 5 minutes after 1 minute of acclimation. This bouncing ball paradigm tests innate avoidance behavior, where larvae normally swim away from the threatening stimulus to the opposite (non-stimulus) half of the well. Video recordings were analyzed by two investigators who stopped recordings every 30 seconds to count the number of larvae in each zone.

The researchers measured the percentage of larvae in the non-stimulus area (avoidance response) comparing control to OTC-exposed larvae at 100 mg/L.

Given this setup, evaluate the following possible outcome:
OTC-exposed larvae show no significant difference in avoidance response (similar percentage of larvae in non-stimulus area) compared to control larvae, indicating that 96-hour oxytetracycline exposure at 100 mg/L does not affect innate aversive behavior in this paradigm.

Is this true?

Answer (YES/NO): YES